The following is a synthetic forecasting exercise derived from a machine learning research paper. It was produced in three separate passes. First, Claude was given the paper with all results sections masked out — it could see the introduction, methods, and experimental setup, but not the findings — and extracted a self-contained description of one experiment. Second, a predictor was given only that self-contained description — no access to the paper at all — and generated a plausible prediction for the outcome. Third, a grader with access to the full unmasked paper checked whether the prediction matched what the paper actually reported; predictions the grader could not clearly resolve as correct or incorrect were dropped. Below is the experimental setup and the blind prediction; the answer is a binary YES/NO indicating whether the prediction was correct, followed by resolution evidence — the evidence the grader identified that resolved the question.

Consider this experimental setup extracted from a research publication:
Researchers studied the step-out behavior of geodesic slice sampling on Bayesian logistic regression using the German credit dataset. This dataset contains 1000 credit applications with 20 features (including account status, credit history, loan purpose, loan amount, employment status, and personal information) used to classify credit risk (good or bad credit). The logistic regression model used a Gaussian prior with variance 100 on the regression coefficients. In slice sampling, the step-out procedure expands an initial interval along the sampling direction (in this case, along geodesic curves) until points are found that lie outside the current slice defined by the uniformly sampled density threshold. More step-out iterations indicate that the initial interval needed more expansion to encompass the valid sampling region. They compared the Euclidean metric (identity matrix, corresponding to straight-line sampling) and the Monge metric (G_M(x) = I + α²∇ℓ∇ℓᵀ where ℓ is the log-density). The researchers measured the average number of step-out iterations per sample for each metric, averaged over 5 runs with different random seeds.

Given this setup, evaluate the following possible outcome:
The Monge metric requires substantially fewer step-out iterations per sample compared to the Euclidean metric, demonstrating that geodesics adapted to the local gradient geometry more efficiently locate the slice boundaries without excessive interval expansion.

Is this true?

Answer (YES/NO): NO